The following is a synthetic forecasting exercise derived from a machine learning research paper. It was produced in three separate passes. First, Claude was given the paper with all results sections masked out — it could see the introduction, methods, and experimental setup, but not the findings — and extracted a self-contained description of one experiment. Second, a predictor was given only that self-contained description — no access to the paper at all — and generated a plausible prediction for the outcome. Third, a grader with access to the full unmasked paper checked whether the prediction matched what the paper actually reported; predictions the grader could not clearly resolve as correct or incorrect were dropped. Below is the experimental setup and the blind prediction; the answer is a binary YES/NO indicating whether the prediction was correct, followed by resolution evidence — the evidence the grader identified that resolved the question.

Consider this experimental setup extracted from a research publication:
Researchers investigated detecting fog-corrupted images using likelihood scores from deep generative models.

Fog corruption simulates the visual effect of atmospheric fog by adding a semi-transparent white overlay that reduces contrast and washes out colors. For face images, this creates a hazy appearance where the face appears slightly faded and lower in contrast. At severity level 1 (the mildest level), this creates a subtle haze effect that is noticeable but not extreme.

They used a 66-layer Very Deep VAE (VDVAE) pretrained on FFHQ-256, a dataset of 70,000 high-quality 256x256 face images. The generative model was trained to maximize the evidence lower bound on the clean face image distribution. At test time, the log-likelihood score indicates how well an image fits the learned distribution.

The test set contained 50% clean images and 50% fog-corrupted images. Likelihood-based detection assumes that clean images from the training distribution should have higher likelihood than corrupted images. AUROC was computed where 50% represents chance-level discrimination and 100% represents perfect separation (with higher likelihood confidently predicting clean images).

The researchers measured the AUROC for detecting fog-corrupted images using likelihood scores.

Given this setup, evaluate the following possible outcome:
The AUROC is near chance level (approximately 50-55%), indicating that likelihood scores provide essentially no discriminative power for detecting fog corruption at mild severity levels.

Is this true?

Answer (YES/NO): NO